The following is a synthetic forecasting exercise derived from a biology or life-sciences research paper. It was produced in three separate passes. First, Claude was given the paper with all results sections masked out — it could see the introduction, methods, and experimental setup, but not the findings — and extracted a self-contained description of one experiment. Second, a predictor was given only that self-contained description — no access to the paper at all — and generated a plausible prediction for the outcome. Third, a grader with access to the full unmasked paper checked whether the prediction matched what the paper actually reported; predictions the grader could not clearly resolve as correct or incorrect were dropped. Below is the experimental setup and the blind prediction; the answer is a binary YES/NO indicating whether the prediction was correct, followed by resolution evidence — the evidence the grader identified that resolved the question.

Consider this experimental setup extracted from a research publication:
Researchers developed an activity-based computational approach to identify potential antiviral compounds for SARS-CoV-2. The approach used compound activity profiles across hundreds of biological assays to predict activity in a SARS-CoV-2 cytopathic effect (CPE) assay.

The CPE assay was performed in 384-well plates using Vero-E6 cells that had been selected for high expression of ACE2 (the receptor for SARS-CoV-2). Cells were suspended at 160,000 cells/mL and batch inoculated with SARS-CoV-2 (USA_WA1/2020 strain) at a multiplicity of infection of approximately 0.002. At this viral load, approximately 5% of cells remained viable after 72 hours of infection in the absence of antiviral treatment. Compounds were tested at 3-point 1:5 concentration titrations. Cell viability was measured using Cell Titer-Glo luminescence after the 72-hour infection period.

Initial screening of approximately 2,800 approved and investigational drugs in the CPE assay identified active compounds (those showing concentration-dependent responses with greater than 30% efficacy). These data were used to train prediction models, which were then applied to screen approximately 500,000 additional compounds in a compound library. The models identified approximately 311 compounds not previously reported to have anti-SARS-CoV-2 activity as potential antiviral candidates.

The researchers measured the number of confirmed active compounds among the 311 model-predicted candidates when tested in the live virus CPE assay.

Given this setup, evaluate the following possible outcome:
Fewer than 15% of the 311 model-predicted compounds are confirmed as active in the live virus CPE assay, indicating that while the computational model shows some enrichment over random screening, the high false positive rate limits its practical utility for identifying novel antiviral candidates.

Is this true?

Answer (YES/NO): NO